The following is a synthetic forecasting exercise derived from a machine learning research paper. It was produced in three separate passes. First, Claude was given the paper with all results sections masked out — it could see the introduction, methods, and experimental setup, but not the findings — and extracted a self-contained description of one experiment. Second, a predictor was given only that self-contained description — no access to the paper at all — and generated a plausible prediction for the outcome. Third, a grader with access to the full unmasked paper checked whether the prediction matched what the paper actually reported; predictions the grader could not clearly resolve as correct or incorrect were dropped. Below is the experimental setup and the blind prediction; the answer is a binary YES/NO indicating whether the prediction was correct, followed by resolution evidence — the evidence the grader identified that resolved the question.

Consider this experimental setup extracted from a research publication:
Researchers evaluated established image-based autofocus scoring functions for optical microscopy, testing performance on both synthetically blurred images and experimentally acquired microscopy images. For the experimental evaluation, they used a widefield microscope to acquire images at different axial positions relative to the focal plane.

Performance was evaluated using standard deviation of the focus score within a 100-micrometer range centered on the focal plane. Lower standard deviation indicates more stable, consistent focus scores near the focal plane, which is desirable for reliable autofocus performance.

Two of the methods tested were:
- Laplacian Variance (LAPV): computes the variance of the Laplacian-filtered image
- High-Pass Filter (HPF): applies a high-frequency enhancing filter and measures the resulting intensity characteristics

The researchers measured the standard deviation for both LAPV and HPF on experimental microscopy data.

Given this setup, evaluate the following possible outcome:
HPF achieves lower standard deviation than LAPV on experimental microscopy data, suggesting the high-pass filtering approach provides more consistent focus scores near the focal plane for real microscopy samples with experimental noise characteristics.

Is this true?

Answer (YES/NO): NO